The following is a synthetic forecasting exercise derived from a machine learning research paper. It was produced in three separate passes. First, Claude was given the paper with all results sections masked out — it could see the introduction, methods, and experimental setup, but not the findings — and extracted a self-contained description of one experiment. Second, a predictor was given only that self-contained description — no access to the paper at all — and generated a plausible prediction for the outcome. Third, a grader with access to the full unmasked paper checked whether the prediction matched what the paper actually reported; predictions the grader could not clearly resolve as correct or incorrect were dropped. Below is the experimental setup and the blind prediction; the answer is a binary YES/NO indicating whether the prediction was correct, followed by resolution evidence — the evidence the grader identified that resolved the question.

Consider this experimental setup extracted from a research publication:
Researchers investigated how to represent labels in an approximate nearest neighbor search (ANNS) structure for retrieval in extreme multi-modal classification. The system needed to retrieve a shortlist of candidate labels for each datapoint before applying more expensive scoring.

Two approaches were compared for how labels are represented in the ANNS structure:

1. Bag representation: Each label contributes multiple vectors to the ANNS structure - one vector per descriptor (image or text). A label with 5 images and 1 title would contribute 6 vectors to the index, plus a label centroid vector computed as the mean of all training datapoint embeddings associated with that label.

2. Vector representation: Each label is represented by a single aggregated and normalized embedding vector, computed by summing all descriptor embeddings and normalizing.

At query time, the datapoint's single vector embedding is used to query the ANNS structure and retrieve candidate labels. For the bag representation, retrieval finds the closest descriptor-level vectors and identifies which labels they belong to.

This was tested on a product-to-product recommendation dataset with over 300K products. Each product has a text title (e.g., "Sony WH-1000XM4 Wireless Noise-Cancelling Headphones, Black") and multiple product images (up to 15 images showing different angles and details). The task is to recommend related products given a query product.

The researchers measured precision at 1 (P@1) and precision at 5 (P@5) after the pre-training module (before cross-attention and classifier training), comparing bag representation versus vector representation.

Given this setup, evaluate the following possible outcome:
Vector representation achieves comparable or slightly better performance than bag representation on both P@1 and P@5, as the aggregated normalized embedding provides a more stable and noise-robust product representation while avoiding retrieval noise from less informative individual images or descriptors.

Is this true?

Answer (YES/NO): NO